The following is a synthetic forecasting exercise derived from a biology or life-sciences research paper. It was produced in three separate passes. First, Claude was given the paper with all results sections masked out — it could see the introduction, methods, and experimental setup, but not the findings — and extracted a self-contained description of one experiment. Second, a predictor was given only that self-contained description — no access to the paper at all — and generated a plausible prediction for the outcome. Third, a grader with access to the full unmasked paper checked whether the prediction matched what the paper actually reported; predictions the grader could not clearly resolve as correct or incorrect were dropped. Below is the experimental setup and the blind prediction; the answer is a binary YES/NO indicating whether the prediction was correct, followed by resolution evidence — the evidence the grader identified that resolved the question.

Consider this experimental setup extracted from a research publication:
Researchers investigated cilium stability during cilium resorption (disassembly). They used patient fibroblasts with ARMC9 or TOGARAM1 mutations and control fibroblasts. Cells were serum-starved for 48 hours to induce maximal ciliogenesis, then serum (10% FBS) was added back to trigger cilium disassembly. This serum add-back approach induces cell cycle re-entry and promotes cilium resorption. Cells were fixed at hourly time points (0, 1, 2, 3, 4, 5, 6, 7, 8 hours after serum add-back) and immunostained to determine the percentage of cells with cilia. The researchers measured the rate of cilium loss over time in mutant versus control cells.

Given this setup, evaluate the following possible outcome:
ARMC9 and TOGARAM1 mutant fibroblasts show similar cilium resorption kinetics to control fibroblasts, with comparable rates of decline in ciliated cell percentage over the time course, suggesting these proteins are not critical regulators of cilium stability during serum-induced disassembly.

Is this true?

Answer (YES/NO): NO